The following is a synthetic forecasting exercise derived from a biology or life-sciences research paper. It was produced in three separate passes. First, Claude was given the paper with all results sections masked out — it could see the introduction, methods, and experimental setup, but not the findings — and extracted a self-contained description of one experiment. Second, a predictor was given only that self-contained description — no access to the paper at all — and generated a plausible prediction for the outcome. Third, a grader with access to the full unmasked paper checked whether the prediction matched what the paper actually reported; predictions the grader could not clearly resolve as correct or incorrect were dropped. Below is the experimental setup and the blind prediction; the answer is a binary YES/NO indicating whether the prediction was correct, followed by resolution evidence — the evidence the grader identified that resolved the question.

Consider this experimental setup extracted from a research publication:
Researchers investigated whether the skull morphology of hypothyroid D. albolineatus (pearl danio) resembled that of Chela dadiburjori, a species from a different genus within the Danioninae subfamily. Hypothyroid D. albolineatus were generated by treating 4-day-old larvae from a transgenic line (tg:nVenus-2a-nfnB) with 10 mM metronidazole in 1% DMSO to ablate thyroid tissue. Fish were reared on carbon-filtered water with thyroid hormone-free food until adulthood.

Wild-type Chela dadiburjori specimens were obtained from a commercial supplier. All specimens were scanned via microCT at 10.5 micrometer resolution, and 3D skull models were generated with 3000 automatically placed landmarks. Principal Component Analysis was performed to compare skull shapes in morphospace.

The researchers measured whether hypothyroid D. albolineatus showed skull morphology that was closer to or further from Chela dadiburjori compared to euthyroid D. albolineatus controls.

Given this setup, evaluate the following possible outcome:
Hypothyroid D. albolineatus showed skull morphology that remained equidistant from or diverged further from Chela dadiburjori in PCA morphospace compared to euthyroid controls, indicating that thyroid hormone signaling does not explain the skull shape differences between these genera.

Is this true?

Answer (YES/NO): NO